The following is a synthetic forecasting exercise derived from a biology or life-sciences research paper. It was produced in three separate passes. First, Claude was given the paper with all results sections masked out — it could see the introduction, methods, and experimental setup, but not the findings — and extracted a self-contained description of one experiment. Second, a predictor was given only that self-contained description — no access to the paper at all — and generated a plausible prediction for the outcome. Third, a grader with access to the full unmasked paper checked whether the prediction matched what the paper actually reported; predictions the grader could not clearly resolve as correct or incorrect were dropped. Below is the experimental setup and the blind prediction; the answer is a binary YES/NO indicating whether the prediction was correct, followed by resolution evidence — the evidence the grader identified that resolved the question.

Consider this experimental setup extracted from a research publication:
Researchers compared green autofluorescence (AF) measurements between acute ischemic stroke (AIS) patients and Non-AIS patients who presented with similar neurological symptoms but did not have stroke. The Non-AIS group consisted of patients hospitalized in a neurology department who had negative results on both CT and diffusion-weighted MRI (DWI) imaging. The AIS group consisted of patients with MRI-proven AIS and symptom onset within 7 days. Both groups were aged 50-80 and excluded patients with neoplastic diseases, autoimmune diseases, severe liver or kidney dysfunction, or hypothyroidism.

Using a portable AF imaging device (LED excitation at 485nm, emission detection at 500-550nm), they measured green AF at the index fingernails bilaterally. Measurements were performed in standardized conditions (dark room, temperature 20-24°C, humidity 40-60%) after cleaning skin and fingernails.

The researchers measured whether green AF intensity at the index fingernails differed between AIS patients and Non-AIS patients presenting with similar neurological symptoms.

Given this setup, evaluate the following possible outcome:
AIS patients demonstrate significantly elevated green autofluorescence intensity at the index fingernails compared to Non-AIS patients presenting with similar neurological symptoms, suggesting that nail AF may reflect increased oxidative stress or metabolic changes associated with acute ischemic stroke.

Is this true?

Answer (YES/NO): YES